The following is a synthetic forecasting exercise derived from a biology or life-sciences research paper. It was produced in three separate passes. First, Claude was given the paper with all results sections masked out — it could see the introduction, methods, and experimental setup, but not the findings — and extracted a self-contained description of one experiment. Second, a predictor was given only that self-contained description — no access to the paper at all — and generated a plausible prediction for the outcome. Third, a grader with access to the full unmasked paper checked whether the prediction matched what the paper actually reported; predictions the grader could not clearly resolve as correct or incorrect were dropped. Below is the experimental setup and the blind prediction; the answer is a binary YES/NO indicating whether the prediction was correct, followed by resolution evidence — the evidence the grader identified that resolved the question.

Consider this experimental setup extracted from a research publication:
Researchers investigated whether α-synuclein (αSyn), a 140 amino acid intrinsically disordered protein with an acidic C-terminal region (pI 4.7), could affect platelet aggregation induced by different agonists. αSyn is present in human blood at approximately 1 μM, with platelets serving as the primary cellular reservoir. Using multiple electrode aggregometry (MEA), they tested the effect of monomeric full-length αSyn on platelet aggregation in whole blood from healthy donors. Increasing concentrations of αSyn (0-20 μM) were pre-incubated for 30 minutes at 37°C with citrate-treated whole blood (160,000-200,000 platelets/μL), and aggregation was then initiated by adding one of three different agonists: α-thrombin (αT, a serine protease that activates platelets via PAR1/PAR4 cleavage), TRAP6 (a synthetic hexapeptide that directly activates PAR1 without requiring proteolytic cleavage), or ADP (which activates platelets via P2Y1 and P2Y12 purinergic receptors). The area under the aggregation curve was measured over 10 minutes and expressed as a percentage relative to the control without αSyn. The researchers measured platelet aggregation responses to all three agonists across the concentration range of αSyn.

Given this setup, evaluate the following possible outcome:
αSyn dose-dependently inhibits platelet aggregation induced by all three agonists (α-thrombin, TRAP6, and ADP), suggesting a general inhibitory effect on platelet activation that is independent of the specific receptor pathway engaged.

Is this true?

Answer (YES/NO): NO